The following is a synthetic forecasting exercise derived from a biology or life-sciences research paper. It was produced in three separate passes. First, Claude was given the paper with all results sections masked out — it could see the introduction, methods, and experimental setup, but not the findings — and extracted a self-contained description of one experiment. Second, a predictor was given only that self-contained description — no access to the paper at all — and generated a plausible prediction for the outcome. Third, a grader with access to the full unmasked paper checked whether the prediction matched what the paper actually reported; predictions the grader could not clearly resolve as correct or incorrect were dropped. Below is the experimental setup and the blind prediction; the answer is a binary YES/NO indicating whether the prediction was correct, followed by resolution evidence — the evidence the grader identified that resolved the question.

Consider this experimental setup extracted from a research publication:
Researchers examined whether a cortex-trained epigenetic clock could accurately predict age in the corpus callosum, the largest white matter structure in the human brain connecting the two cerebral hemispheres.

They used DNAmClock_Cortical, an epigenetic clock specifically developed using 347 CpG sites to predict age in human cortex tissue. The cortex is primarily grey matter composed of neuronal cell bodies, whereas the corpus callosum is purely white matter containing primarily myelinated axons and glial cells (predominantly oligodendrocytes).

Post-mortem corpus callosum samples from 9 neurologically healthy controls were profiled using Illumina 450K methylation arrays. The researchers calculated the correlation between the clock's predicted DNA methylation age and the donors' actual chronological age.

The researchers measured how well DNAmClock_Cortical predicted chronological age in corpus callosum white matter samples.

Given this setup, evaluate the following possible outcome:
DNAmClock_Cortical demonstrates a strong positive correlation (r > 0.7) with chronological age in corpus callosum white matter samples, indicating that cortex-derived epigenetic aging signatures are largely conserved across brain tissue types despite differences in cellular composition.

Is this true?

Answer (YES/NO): YES